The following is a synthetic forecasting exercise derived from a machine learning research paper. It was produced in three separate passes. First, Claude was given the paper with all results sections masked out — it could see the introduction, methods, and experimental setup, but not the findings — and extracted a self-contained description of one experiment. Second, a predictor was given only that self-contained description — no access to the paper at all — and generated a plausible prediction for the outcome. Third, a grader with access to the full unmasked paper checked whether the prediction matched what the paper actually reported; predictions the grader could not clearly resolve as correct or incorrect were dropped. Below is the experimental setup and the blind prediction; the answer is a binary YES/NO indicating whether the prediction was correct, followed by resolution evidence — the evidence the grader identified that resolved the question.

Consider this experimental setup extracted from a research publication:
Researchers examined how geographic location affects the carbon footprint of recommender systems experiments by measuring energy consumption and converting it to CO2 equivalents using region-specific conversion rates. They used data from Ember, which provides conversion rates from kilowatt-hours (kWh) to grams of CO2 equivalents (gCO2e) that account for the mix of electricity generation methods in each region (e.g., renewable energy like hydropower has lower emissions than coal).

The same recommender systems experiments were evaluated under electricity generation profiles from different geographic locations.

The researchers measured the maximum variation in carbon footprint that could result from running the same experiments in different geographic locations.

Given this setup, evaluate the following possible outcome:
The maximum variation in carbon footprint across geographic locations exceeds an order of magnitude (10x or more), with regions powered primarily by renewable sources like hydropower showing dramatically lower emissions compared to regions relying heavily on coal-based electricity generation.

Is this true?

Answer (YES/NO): YES